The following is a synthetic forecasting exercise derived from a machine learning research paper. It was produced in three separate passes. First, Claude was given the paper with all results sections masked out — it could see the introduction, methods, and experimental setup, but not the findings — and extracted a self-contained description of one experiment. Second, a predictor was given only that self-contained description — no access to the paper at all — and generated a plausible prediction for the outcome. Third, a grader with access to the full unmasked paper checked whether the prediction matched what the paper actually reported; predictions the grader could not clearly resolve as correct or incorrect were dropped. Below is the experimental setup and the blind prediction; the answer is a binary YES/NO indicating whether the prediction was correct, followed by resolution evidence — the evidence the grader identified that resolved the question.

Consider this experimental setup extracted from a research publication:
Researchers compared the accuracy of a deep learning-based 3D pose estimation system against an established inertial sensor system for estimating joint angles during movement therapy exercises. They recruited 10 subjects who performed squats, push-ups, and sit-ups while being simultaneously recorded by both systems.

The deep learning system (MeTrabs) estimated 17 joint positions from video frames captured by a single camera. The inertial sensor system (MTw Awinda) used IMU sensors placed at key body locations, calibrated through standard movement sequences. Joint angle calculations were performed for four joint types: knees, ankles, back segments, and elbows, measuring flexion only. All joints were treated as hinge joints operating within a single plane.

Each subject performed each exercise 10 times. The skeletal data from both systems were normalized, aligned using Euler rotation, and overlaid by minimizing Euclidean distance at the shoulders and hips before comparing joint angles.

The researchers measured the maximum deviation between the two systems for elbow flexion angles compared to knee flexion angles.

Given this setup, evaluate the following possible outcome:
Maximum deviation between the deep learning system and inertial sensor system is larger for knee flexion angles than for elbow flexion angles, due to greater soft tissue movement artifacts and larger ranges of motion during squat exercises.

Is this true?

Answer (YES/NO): NO